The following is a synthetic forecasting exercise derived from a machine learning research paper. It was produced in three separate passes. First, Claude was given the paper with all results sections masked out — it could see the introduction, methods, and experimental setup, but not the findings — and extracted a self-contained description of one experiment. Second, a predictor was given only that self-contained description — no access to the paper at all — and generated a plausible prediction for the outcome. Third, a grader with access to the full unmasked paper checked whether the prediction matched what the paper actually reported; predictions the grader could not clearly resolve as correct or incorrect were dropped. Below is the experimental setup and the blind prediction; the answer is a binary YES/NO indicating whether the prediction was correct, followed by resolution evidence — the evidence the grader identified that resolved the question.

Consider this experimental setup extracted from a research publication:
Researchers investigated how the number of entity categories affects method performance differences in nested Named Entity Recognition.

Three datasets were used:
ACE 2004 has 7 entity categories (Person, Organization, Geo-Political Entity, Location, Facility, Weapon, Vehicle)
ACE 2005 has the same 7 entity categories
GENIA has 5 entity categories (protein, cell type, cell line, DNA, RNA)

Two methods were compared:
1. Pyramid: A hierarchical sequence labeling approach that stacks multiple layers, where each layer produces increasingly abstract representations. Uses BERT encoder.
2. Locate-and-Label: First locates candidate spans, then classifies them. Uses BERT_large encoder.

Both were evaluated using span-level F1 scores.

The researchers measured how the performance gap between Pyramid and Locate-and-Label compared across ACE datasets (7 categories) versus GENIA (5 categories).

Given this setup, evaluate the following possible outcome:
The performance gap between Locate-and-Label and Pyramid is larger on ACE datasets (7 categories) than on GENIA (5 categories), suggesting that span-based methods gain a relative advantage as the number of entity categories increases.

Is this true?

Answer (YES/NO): NO